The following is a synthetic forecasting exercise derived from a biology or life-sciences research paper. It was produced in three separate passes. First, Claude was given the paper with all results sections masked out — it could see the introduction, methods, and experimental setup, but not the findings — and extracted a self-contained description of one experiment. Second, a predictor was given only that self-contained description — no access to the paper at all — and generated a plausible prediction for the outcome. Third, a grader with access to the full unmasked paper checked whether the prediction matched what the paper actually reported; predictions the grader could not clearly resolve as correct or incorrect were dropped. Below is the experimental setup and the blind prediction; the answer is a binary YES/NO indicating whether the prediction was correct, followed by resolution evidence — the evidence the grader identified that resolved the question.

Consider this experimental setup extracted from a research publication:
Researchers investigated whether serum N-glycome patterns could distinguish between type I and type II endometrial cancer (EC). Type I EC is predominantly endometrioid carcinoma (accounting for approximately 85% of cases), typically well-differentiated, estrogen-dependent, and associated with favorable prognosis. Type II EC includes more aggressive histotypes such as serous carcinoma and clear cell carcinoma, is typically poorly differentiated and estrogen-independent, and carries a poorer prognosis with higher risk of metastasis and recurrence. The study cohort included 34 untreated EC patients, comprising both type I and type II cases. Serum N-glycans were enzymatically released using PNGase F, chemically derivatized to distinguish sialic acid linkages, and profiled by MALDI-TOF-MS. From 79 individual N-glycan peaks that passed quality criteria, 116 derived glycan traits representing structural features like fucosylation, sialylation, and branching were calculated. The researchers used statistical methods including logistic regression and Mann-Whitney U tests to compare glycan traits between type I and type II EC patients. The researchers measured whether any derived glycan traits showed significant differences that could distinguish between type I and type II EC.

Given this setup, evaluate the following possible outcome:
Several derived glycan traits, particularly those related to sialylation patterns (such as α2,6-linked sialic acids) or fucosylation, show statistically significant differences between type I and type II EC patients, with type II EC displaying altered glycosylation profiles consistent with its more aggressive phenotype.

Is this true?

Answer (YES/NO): NO